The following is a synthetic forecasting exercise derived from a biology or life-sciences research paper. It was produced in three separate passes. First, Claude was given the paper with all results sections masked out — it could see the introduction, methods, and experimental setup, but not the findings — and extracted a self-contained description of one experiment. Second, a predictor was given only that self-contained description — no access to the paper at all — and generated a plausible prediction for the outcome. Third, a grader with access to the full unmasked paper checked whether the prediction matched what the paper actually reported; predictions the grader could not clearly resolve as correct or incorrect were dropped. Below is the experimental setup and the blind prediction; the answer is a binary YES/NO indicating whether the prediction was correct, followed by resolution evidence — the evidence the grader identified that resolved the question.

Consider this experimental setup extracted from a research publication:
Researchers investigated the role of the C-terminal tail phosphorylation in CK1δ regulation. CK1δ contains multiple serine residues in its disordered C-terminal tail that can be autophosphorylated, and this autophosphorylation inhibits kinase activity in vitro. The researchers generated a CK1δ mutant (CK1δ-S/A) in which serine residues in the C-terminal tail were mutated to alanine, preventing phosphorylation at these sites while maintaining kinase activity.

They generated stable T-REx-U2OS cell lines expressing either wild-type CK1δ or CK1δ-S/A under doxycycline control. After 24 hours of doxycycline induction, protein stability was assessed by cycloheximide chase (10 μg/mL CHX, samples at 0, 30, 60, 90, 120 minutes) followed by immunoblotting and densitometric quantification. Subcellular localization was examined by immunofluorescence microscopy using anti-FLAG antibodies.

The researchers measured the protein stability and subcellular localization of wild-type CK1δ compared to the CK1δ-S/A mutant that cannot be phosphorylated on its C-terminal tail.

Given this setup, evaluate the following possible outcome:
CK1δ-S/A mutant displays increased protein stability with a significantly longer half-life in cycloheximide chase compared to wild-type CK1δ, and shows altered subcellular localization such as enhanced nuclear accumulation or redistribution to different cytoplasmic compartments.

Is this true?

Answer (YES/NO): NO